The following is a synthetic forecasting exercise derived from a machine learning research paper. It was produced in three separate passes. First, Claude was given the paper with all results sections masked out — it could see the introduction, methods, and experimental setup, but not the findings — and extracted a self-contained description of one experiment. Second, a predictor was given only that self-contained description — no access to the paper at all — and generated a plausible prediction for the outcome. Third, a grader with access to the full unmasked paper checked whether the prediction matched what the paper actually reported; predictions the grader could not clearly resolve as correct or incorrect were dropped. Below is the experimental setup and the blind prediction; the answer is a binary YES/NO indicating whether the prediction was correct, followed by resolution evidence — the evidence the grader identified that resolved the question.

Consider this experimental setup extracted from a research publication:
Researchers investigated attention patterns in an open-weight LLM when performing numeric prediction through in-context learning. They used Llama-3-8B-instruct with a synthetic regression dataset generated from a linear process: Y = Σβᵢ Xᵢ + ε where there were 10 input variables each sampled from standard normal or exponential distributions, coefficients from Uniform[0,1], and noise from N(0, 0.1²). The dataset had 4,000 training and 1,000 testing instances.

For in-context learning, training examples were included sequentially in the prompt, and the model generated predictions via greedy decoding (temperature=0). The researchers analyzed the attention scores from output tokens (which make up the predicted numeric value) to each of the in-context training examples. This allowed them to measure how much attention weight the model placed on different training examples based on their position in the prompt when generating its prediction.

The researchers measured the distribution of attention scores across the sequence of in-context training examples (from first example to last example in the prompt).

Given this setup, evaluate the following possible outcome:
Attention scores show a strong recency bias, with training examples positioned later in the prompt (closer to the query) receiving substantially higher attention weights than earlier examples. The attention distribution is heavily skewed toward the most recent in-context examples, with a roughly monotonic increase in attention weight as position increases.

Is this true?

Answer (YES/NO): NO